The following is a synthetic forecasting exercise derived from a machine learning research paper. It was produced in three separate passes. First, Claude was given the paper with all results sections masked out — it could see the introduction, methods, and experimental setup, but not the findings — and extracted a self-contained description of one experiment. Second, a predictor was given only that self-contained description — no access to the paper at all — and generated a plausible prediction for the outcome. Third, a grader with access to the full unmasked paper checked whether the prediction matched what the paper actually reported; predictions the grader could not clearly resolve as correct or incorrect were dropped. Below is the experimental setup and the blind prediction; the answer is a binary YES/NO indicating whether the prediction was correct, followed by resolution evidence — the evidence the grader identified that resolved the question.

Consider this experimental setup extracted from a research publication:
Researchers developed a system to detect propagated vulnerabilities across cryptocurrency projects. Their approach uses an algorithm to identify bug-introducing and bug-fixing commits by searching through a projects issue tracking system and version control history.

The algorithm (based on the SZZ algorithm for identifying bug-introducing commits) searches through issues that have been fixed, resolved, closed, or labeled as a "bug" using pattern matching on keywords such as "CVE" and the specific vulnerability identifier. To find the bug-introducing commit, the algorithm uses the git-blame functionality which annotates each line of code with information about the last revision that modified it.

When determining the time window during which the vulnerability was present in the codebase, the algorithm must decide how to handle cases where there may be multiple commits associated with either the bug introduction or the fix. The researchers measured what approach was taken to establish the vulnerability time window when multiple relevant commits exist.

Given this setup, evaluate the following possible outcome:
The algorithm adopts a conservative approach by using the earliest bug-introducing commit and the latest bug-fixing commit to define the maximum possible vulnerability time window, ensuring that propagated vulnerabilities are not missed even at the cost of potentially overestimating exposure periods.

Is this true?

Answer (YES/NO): YES